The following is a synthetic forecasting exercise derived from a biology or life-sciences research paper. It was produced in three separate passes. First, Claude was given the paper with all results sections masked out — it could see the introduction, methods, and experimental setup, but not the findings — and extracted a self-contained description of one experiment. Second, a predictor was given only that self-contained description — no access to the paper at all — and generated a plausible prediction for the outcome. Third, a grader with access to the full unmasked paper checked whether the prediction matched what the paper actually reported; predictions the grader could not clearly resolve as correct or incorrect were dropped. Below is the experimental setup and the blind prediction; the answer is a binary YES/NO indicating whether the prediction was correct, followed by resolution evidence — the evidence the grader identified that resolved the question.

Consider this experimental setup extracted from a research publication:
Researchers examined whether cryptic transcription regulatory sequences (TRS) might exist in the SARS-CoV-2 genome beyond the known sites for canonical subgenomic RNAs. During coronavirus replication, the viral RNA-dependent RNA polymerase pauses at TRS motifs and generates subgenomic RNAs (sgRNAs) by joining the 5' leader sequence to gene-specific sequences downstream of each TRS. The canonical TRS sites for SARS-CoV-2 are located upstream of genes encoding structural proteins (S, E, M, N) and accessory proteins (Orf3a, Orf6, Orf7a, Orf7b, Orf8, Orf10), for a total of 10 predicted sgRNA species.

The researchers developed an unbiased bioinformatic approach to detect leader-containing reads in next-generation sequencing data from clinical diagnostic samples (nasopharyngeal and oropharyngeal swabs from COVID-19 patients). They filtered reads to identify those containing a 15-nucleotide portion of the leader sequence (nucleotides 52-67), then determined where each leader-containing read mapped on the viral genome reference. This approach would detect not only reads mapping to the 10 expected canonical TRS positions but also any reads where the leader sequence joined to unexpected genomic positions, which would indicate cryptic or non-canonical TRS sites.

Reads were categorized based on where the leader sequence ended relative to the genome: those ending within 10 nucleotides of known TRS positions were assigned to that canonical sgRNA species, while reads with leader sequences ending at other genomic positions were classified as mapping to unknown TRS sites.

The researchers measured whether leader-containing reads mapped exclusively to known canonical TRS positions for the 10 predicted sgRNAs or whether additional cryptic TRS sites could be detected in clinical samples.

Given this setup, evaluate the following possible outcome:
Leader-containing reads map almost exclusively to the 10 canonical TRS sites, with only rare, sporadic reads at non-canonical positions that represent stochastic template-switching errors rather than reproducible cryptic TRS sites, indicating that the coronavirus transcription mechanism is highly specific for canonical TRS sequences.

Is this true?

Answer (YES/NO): NO